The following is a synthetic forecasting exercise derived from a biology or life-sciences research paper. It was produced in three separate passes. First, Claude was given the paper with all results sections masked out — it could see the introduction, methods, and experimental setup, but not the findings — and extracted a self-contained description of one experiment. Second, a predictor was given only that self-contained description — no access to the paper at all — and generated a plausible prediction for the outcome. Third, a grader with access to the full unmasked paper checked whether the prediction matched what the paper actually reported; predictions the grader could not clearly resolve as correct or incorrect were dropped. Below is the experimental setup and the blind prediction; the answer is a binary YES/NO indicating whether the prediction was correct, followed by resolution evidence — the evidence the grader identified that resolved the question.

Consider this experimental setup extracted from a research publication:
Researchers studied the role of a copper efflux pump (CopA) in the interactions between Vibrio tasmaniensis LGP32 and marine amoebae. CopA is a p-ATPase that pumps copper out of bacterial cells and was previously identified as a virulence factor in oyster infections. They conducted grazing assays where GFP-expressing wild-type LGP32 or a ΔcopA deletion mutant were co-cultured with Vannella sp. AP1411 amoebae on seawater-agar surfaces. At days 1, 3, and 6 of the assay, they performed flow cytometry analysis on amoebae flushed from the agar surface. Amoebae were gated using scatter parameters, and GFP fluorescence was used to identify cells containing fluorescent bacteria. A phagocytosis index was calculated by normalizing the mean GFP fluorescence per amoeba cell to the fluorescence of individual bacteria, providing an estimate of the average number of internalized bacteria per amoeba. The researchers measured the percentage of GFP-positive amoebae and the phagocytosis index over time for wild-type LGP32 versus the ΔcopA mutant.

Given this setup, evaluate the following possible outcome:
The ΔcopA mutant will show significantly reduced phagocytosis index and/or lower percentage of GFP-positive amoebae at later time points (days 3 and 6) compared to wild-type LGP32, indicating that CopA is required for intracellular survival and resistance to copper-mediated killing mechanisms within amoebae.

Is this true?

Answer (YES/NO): NO